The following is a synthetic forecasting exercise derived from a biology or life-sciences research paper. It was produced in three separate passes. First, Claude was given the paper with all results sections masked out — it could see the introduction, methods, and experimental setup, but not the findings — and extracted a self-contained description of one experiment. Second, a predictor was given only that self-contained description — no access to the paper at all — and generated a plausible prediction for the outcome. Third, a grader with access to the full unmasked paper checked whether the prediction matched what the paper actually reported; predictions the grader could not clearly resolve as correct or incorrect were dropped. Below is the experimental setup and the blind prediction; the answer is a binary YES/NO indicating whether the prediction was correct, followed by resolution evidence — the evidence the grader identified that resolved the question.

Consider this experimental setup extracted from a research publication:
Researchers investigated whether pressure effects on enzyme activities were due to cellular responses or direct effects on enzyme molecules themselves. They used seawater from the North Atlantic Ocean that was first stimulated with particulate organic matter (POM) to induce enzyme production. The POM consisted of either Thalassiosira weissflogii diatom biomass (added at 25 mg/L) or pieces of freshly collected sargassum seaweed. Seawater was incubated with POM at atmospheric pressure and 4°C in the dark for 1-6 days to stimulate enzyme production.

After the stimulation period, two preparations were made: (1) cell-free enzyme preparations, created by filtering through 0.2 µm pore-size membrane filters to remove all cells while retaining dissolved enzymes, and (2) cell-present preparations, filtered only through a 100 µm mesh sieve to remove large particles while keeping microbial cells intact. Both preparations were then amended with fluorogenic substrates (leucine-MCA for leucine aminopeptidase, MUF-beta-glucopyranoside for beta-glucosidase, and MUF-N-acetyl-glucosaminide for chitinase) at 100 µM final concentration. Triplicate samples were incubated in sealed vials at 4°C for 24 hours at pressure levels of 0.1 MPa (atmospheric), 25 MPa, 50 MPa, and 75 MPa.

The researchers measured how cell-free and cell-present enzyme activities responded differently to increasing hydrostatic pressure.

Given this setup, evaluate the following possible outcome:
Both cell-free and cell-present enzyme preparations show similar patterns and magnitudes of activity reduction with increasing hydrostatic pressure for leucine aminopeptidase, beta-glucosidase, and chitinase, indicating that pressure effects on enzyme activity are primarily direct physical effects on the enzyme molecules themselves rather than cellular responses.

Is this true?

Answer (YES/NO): NO